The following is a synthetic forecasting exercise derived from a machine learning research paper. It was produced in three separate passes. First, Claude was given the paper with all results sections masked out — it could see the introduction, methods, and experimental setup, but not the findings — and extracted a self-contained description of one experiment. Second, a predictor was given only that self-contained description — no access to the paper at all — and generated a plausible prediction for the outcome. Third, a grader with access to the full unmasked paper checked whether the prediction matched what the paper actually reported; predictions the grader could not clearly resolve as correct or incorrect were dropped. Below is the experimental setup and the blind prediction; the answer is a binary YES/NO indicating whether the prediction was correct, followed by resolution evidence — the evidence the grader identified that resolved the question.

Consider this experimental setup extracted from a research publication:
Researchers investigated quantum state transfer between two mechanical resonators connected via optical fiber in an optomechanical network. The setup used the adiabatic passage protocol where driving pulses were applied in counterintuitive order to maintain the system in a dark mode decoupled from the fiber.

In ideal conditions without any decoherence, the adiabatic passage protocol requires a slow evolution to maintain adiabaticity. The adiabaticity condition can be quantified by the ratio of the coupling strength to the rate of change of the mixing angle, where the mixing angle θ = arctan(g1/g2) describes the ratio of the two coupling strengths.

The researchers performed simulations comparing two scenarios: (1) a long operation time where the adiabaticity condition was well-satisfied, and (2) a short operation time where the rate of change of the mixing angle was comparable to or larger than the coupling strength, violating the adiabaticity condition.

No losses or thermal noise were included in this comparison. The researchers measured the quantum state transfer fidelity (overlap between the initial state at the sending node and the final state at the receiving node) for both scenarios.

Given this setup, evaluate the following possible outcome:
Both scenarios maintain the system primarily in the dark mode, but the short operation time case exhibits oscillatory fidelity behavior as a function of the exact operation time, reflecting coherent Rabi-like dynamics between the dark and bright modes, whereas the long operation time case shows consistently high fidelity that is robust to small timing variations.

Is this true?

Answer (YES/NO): NO